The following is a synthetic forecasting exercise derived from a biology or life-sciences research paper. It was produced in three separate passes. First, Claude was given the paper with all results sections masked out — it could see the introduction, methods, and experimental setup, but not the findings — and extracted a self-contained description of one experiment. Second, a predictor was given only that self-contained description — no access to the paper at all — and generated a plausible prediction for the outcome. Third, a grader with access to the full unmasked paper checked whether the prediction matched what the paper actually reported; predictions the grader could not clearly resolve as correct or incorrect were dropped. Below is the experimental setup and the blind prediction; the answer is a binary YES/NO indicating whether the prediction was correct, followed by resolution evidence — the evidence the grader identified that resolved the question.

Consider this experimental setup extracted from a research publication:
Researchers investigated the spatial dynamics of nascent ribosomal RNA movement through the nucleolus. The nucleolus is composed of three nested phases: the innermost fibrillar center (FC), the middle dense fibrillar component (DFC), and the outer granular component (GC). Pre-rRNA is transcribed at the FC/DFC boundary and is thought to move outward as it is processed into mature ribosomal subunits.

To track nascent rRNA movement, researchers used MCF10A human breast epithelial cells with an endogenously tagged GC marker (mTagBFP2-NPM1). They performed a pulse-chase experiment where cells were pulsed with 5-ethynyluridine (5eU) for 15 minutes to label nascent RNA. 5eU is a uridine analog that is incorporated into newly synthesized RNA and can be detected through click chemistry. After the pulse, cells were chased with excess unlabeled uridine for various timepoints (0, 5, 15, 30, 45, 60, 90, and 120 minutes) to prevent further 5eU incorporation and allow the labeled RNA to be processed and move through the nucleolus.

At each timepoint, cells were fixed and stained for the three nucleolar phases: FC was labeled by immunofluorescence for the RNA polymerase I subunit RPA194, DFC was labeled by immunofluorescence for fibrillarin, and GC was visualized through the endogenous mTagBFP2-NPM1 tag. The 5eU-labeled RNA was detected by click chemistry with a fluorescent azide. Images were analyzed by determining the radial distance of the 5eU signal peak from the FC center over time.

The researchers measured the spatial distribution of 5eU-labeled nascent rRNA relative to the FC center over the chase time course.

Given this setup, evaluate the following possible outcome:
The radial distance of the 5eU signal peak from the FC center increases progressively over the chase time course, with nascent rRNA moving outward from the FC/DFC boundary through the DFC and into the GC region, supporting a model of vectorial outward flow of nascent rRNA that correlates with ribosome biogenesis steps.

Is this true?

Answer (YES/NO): YES